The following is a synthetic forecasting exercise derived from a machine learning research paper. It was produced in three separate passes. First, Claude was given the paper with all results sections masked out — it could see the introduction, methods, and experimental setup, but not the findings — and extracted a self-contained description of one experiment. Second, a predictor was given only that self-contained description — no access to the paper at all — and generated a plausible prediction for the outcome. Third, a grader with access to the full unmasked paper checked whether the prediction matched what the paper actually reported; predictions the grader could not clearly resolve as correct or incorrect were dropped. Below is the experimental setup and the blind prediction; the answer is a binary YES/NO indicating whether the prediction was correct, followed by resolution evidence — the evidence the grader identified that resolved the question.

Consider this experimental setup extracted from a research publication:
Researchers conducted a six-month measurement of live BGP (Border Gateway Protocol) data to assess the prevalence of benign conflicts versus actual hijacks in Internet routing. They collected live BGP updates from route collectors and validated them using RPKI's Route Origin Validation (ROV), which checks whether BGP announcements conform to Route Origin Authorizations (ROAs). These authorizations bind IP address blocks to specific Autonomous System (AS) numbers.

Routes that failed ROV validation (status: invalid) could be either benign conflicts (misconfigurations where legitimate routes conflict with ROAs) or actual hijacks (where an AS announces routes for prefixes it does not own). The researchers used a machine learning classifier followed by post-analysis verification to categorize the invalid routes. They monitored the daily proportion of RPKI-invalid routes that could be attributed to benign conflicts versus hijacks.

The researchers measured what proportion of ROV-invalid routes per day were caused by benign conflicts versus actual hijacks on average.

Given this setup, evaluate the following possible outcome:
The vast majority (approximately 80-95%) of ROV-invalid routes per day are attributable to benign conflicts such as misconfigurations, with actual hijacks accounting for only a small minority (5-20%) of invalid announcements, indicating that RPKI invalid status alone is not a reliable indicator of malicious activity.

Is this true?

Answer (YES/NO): NO